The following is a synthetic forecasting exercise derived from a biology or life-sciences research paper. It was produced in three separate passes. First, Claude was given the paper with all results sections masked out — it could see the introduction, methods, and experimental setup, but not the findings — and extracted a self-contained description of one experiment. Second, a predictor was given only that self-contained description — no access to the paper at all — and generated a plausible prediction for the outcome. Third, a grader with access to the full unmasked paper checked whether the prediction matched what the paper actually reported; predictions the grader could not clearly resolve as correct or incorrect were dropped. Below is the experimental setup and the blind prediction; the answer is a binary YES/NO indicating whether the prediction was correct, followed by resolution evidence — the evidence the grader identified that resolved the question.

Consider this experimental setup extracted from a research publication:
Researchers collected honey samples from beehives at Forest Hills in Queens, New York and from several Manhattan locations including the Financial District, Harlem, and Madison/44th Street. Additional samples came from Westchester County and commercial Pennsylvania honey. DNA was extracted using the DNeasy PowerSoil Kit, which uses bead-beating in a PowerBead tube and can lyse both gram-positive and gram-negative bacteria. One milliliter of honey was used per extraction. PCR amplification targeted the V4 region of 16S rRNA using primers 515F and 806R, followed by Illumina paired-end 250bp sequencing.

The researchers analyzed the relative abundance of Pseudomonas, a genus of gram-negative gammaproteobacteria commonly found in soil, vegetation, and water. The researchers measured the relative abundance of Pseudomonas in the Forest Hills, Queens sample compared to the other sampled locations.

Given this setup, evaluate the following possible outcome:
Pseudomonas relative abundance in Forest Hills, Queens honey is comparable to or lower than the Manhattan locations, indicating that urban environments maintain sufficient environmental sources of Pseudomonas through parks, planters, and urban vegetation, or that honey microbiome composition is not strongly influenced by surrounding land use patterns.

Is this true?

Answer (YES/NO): NO